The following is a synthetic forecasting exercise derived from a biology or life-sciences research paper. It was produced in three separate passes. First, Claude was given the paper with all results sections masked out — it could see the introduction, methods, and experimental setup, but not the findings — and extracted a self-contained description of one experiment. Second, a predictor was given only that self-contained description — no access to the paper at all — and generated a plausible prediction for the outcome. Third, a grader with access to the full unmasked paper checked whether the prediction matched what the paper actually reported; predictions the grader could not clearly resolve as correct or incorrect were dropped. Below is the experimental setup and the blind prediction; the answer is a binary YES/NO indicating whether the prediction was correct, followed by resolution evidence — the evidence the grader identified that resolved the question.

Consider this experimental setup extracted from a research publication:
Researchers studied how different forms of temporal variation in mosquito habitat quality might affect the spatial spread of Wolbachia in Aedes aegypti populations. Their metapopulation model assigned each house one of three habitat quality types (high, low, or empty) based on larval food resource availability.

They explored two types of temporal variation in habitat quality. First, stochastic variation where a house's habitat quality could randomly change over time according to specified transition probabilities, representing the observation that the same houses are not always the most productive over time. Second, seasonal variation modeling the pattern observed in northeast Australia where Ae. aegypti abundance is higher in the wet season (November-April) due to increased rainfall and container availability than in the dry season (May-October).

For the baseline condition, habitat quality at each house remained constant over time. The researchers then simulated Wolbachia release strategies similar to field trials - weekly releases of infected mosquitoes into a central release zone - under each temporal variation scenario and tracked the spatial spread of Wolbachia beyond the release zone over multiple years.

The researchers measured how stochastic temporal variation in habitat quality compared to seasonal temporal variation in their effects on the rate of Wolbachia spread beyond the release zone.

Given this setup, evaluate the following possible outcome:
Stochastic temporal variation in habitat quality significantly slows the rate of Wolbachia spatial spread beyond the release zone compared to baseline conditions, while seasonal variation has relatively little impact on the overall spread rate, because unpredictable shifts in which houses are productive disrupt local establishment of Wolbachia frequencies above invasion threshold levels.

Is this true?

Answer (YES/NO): NO